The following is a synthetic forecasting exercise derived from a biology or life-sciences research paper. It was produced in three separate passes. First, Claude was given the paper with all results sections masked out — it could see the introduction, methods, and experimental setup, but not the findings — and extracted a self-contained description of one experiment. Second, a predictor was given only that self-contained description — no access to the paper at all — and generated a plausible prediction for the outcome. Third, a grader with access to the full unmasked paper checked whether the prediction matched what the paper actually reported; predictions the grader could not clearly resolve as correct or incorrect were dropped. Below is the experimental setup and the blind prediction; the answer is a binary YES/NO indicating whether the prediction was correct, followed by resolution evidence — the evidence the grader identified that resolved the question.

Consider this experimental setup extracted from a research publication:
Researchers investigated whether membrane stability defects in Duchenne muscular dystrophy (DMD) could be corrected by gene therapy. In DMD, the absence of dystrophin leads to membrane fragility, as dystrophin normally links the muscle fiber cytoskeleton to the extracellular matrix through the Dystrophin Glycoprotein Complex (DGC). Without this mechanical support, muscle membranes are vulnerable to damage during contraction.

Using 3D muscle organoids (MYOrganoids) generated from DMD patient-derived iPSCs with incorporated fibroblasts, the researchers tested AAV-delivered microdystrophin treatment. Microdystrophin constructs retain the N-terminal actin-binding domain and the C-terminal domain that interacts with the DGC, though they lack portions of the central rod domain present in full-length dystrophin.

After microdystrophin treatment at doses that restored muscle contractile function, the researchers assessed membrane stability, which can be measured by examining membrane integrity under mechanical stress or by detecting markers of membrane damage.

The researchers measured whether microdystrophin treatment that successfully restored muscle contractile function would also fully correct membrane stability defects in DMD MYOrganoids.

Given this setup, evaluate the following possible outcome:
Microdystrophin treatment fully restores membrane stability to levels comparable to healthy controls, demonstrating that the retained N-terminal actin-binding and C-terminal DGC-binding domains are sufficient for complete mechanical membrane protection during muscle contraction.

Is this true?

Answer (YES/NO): NO